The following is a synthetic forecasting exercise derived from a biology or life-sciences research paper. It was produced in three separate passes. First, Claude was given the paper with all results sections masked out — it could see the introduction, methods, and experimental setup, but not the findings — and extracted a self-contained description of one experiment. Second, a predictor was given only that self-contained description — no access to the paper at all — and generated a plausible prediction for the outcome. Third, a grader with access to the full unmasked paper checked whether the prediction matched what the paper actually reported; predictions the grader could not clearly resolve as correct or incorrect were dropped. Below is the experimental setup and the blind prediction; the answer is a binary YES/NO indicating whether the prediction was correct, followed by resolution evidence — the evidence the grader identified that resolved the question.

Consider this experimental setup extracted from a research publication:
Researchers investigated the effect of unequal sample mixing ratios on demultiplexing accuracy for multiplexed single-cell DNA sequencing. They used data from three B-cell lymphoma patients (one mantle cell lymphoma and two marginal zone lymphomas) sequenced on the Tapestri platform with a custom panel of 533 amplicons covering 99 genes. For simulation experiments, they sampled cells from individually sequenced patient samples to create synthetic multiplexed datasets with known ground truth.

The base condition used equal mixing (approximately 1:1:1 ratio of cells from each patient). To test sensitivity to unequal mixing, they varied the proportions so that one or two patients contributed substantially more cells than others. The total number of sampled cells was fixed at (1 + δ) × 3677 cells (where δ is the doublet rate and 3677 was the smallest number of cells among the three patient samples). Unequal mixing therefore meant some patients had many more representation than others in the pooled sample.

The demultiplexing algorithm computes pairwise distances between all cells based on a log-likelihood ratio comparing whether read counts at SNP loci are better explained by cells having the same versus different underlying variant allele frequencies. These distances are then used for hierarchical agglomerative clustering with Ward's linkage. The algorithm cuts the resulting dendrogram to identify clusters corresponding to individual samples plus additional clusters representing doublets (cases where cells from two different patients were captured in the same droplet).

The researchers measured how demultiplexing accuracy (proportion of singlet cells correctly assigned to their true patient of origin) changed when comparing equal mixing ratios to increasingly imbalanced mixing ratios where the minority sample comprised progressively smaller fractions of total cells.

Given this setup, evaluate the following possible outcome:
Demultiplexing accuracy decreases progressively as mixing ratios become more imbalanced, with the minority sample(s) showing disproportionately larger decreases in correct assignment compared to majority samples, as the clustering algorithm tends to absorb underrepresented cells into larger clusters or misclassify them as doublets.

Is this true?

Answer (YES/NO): NO